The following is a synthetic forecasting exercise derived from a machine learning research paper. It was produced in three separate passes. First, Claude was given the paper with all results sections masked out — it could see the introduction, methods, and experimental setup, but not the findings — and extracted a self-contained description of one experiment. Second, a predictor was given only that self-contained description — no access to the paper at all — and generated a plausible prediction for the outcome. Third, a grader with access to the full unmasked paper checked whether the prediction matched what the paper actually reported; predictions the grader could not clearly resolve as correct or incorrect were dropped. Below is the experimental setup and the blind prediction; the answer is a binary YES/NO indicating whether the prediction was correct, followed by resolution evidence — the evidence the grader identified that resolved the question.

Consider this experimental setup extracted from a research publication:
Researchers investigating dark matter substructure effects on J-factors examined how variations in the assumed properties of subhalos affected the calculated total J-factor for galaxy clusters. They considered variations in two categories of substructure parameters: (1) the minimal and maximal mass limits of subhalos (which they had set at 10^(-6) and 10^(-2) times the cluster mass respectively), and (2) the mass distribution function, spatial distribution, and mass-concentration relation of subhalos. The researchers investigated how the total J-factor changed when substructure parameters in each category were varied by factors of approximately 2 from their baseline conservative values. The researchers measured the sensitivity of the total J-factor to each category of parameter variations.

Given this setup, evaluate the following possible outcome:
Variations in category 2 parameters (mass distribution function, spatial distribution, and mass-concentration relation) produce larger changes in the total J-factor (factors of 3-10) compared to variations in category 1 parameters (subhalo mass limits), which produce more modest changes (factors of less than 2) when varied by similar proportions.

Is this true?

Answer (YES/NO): NO